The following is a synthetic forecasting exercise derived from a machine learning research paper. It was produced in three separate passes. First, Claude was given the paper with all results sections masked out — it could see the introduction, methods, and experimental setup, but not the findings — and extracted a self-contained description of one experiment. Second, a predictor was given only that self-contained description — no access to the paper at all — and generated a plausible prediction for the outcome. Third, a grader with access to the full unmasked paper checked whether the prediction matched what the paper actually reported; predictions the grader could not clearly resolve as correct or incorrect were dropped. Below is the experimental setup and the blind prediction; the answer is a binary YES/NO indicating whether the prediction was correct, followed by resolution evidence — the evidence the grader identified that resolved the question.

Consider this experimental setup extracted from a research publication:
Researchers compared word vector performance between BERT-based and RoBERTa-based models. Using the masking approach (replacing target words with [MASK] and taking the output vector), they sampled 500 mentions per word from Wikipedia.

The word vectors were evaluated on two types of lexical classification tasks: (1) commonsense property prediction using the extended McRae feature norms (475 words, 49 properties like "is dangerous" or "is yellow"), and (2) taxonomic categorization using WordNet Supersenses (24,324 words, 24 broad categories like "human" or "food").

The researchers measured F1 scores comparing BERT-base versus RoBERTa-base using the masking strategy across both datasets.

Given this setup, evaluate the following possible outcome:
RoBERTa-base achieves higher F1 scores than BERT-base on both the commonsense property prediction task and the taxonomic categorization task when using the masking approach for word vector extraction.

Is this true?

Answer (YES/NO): NO